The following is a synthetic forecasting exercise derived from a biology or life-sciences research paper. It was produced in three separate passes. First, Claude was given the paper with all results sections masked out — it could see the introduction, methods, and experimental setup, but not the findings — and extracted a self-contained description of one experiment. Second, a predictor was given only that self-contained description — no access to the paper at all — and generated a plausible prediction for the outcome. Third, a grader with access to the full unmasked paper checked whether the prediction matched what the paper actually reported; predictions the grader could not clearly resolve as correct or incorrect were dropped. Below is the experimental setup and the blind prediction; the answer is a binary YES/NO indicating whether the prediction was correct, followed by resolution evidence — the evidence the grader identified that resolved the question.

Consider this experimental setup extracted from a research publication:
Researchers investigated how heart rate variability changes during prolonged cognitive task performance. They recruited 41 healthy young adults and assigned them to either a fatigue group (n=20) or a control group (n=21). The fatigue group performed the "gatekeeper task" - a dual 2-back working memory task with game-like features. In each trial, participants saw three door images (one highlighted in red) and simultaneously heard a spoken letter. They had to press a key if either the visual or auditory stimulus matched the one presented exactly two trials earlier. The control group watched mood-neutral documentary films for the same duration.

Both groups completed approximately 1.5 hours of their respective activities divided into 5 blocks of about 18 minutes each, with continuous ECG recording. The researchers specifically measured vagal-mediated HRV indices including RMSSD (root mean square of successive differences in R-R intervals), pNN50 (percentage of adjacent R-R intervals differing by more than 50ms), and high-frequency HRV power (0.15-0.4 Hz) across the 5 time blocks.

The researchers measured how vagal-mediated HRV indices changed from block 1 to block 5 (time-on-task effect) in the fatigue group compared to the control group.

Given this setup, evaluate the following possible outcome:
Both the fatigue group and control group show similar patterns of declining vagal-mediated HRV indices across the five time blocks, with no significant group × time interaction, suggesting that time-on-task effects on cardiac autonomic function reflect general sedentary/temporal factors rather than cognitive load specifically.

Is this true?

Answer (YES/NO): NO